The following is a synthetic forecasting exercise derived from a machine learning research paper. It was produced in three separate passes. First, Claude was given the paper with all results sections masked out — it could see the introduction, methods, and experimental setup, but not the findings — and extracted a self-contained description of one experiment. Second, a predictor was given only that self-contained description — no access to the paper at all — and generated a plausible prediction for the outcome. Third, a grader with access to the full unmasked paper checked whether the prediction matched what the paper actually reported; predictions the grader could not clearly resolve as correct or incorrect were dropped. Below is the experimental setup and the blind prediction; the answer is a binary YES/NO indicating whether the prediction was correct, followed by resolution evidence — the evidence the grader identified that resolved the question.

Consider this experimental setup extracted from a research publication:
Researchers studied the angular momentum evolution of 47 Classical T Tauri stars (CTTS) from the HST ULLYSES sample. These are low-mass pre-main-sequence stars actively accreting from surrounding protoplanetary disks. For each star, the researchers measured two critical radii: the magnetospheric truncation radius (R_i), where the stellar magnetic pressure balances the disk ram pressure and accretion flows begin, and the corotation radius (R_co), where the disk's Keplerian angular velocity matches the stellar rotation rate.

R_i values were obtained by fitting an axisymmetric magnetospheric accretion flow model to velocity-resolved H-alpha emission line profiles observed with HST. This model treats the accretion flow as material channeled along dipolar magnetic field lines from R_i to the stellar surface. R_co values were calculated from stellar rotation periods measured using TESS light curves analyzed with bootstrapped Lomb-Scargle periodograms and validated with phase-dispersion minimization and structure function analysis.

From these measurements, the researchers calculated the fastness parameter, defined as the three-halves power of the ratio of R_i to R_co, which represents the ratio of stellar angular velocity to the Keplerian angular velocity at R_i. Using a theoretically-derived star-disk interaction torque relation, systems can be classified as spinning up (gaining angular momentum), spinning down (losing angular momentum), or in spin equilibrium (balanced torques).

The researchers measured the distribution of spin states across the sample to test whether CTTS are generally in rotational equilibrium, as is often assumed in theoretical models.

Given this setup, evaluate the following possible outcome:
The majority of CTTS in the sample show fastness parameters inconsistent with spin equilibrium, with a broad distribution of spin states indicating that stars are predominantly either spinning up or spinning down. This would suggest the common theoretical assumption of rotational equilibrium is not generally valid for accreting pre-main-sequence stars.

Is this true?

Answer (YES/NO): YES